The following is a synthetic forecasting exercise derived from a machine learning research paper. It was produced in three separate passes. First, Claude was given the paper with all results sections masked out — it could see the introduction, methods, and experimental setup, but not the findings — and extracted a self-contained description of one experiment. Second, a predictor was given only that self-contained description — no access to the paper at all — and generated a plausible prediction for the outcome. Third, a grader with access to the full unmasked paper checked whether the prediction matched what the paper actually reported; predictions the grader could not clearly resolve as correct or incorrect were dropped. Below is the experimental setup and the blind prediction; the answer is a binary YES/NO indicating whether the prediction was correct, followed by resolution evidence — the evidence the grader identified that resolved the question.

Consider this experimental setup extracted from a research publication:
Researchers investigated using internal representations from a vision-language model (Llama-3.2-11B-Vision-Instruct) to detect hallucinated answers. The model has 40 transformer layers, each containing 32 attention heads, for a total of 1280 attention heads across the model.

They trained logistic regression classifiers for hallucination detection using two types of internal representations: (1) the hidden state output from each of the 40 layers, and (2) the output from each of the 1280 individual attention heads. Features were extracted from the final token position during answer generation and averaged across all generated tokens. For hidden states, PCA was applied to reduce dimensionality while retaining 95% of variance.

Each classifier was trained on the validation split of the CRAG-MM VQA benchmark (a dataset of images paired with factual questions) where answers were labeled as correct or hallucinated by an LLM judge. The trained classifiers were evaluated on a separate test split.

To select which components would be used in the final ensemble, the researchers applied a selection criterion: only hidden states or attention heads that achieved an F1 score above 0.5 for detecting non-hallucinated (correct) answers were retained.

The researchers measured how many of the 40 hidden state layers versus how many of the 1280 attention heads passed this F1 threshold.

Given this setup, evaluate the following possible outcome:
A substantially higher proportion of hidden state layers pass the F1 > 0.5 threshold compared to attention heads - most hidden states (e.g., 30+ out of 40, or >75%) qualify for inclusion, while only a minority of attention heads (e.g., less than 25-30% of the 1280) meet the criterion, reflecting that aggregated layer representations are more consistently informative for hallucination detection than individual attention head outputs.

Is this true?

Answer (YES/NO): NO